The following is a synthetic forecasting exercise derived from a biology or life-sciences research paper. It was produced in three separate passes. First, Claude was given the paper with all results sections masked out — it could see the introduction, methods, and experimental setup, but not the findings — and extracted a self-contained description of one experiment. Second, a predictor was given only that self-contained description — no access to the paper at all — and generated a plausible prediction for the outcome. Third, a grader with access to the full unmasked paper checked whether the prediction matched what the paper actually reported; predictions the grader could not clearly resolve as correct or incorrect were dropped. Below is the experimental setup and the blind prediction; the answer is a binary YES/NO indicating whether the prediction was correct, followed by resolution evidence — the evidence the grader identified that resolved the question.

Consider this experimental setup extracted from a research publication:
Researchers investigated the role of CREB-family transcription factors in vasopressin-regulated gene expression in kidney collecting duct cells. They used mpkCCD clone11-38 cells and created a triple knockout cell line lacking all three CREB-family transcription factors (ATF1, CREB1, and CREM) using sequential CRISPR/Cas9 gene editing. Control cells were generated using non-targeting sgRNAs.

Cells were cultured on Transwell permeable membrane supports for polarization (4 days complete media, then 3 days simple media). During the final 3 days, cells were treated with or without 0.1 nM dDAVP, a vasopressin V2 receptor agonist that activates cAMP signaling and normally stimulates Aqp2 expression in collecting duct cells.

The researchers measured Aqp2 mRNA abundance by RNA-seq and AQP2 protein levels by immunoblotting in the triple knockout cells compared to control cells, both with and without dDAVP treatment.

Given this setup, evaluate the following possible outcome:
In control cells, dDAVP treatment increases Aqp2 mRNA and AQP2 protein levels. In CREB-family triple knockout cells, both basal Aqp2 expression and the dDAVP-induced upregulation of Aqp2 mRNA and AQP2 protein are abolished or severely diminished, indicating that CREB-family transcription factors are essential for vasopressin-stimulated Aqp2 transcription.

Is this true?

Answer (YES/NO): YES